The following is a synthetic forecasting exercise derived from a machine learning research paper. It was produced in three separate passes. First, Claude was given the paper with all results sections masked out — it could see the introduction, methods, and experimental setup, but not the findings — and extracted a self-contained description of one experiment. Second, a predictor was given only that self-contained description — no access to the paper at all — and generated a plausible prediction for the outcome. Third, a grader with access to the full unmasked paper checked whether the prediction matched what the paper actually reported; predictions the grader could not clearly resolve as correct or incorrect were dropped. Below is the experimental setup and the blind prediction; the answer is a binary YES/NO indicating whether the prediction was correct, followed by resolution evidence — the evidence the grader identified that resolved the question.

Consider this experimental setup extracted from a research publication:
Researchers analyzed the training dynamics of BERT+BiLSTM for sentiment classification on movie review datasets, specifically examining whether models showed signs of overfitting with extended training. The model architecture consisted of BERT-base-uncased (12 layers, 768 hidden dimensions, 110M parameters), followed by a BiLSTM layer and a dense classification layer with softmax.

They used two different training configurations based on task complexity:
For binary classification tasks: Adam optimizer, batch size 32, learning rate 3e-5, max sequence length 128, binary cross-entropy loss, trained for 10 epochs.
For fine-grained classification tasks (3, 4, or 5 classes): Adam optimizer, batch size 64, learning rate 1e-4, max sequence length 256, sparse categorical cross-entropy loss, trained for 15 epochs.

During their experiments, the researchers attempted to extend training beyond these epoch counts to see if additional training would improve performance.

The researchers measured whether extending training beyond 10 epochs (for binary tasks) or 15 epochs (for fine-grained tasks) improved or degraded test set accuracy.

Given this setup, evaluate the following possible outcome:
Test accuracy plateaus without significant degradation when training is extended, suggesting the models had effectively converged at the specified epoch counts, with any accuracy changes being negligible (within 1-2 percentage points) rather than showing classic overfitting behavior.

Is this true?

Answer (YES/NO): NO